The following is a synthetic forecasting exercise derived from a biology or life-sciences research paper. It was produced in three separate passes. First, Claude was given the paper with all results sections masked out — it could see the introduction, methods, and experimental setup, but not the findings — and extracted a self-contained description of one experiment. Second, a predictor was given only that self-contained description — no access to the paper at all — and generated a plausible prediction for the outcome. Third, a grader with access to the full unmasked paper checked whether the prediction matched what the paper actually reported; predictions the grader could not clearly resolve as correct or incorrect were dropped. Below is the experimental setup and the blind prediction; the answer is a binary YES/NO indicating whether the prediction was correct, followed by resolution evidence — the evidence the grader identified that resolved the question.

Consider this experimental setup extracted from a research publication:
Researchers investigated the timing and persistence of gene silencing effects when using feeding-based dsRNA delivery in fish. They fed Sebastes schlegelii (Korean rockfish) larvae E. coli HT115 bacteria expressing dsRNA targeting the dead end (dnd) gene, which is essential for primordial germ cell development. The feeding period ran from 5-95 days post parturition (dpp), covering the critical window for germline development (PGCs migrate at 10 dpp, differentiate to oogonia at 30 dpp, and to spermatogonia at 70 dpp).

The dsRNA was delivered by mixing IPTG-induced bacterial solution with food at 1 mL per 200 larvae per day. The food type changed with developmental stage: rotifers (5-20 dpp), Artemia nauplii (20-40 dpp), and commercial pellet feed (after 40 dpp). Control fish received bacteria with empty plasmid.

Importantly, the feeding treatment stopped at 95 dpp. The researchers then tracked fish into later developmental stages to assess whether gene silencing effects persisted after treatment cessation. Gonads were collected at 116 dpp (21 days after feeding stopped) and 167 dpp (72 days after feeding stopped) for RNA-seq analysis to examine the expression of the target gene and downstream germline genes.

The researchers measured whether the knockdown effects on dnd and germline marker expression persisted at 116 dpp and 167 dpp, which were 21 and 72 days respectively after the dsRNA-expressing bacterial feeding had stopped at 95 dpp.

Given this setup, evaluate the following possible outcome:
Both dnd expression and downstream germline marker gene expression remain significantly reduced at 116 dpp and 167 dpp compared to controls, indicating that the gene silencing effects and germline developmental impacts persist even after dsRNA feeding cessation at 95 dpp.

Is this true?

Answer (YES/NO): NO